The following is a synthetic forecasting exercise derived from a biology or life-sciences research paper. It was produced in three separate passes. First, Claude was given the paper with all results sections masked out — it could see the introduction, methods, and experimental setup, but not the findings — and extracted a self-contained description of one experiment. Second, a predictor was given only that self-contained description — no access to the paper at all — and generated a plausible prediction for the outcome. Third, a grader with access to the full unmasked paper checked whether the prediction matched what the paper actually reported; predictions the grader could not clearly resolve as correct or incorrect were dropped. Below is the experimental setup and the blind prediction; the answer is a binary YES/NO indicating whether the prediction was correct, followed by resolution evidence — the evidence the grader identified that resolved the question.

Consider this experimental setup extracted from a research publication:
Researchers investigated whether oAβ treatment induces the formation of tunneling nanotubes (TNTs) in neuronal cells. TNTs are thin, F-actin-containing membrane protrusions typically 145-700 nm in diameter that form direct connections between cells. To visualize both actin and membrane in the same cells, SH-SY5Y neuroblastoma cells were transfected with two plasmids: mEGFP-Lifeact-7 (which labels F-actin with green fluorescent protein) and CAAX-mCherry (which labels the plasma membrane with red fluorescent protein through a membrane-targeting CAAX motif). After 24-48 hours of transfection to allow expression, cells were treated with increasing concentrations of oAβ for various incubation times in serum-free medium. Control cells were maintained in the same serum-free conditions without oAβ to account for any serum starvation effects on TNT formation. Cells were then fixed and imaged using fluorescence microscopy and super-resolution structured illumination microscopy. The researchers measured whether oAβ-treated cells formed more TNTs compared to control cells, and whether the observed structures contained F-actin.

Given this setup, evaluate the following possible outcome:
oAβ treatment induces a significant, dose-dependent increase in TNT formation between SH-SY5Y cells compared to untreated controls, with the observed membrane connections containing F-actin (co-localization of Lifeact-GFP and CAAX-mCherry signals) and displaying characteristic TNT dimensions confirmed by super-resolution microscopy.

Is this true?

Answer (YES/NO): YES